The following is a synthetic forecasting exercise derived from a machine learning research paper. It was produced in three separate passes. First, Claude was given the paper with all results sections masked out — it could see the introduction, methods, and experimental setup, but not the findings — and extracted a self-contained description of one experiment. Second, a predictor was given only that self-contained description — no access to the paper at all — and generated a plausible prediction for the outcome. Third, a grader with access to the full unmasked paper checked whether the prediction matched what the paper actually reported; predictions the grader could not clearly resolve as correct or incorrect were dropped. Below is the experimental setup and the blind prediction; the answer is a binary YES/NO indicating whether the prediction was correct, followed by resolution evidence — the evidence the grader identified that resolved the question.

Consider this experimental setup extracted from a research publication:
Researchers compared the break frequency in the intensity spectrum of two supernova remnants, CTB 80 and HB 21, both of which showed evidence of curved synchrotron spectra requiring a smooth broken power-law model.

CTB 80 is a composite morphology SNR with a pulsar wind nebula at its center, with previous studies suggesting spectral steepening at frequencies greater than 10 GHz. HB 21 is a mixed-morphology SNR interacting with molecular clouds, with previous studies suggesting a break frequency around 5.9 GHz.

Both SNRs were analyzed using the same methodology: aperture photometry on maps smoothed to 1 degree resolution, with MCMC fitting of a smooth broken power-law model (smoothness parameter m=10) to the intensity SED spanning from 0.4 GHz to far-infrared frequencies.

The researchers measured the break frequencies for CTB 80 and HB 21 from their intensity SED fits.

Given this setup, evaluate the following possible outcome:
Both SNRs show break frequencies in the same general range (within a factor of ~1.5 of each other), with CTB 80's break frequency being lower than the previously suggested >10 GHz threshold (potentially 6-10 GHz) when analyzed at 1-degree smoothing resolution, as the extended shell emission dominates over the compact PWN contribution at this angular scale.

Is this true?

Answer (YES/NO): NO